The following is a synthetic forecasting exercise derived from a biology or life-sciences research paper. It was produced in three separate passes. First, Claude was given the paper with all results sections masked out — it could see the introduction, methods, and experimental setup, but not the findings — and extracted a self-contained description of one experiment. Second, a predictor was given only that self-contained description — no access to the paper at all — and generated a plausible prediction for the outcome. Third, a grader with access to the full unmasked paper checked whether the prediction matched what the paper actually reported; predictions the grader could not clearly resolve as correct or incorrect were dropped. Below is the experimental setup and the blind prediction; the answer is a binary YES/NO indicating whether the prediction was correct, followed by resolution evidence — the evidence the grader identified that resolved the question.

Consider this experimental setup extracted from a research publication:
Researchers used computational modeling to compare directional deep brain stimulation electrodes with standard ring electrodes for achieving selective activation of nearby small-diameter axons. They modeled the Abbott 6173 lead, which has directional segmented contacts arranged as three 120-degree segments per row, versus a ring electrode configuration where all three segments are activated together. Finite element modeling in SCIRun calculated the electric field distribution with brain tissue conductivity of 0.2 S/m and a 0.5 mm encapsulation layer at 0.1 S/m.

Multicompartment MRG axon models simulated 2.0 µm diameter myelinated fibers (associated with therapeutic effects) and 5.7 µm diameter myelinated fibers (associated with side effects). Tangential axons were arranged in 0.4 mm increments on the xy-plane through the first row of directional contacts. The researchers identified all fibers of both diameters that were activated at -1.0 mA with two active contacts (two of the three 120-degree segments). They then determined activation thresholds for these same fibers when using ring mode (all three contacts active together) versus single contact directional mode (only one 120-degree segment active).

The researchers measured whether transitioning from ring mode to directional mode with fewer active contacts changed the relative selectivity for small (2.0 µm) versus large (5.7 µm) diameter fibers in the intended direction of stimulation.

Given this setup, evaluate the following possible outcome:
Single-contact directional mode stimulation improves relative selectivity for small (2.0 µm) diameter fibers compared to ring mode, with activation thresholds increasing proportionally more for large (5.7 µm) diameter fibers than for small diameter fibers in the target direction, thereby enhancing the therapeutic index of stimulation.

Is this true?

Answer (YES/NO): YES